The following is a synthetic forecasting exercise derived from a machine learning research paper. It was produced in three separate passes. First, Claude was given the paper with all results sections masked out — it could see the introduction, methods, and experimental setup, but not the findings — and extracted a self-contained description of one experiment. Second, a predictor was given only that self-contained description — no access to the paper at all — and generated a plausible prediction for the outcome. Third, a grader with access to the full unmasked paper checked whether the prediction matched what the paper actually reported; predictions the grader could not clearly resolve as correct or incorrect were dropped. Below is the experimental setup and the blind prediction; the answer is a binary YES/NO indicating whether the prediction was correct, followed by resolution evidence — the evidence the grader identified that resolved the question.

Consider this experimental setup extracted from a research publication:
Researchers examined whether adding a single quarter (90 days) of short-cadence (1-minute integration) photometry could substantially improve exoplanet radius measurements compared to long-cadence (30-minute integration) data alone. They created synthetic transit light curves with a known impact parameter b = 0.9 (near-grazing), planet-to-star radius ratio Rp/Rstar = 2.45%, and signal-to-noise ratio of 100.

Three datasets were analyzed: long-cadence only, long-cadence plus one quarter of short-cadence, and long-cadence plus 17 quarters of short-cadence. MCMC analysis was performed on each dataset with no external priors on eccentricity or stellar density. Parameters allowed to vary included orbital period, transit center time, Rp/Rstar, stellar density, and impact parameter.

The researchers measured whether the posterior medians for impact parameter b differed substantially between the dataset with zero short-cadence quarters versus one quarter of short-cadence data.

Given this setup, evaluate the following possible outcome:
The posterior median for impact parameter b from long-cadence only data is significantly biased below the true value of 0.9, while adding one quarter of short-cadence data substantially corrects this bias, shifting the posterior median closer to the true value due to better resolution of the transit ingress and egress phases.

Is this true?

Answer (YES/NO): NO